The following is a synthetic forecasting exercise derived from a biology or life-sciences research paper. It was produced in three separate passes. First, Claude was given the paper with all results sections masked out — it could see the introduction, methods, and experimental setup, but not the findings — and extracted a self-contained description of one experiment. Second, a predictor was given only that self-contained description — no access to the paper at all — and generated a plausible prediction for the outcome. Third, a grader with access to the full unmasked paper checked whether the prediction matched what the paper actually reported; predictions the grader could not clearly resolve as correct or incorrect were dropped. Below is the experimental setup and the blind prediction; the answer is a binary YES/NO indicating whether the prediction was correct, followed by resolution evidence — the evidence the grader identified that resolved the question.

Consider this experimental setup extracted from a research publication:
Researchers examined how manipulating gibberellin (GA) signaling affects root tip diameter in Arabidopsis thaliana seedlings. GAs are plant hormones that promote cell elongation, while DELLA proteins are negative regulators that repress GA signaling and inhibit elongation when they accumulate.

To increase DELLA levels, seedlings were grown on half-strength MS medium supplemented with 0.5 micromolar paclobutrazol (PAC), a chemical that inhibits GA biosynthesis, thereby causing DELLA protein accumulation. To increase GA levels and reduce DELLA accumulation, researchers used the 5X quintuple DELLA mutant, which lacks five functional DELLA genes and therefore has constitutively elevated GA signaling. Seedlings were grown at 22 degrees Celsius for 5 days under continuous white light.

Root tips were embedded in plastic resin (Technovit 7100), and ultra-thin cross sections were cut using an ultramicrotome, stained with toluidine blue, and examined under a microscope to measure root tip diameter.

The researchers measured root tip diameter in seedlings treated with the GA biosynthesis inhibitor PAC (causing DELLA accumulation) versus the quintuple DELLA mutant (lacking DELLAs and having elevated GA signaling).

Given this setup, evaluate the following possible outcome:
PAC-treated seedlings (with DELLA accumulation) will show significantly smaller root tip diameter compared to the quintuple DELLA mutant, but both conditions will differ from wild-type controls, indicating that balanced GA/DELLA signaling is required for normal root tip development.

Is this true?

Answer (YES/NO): NO